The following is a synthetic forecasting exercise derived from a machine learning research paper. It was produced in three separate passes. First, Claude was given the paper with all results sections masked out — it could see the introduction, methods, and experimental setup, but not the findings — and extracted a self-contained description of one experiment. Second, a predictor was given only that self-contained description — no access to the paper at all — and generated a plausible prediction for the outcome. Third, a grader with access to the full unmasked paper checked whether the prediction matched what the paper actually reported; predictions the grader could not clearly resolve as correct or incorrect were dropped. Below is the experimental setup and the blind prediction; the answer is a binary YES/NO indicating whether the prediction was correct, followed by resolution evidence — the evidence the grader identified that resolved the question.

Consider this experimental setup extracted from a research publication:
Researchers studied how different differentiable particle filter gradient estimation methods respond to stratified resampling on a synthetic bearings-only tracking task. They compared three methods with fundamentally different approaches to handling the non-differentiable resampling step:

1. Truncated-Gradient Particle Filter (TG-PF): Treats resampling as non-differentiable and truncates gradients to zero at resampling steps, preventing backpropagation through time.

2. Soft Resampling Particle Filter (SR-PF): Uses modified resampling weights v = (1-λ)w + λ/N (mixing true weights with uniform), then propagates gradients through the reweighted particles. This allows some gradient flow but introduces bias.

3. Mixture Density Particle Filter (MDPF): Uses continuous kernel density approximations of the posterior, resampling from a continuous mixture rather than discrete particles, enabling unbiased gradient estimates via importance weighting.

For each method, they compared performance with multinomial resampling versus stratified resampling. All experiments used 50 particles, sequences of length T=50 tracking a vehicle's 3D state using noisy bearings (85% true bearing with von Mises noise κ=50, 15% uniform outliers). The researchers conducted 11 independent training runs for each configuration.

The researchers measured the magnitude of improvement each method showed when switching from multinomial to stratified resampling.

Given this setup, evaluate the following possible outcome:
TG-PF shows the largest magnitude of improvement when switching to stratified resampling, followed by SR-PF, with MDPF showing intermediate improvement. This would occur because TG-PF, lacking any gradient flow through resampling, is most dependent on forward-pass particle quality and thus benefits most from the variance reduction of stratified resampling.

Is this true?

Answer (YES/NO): NO